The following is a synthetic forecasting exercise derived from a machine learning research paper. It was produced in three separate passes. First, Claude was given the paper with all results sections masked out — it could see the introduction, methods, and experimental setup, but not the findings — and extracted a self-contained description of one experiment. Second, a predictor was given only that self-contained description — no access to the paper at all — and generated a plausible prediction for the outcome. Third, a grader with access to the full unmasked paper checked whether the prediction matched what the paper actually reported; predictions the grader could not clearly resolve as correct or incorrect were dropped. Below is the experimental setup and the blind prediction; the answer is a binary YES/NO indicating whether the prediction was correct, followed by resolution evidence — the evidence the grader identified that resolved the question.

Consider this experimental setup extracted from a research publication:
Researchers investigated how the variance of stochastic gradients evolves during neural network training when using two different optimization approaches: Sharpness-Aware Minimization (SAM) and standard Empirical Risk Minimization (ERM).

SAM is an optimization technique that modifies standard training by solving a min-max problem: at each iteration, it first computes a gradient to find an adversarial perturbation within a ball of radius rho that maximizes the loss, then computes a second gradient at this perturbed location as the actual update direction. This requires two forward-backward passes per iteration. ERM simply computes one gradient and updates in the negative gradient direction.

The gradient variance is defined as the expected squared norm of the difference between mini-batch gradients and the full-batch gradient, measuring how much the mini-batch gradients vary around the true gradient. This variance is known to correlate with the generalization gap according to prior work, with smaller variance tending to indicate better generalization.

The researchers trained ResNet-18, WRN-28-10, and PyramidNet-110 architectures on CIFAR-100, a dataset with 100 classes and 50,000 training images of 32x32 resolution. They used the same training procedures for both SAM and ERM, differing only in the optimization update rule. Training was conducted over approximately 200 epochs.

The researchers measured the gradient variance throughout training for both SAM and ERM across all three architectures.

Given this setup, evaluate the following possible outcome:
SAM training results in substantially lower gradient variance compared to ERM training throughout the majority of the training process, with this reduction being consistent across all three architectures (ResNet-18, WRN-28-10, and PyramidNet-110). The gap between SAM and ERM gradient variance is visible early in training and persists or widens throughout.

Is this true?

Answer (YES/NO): YES